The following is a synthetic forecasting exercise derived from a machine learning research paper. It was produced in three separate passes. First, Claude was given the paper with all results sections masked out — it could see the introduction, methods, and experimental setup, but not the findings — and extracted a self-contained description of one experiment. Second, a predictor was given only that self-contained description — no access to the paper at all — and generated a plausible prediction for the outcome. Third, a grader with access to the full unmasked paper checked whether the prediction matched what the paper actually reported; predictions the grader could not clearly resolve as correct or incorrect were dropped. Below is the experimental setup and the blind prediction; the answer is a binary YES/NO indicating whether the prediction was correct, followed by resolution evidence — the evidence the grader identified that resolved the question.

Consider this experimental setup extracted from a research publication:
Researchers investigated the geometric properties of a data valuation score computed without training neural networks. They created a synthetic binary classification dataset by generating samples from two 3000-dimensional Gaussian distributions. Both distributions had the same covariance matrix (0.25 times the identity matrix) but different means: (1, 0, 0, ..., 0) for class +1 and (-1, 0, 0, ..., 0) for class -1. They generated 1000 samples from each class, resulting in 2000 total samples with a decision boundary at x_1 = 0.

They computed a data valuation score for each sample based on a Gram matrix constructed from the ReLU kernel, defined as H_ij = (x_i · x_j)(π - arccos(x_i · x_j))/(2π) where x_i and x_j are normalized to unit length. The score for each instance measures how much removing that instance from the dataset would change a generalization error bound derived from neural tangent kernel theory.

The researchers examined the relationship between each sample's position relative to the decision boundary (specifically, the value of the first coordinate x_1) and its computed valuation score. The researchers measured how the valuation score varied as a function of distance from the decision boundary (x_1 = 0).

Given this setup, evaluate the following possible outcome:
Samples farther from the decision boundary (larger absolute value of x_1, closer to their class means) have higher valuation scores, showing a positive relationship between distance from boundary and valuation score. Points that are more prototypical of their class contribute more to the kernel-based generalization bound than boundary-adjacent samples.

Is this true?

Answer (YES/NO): NO